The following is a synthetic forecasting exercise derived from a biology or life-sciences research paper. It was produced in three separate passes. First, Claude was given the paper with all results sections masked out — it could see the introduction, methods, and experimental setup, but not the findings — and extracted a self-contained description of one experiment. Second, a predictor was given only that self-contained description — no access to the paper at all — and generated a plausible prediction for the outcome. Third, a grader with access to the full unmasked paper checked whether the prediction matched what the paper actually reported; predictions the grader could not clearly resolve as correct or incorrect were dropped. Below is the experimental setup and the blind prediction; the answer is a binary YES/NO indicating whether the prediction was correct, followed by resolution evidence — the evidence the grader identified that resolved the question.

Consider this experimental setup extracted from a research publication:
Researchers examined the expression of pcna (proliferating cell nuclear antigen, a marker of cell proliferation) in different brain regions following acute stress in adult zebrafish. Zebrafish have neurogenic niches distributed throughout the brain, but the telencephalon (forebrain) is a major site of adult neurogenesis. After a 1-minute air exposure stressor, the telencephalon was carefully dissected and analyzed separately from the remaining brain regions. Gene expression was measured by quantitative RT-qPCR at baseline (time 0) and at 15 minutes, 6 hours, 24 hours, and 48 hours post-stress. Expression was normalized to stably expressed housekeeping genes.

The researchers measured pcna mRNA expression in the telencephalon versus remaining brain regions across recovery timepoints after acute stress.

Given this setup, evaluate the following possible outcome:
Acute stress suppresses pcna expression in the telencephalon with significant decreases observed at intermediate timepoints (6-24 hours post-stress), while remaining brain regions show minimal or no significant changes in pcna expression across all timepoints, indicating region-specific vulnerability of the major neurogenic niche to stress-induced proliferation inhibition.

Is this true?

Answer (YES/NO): NO